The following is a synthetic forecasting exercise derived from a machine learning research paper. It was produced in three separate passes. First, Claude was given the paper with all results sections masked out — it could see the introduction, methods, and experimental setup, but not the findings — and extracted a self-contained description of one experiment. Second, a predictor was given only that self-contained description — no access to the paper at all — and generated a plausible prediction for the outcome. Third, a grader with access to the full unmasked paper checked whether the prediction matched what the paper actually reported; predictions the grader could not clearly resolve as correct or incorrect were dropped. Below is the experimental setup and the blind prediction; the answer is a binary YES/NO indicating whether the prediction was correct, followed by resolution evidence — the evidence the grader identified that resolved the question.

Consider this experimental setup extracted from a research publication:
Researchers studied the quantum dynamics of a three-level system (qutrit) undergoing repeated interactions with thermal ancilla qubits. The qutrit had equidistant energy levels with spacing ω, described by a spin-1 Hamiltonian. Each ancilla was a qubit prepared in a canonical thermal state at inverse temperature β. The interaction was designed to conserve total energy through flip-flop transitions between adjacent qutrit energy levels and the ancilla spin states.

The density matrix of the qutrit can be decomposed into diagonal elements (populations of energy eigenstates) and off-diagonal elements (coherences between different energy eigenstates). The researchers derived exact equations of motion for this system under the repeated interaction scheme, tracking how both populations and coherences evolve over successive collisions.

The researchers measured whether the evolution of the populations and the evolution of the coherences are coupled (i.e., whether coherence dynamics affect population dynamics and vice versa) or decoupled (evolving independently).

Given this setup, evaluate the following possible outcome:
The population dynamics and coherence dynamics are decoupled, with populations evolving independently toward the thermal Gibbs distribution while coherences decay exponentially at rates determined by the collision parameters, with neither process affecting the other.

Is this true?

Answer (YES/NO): NO